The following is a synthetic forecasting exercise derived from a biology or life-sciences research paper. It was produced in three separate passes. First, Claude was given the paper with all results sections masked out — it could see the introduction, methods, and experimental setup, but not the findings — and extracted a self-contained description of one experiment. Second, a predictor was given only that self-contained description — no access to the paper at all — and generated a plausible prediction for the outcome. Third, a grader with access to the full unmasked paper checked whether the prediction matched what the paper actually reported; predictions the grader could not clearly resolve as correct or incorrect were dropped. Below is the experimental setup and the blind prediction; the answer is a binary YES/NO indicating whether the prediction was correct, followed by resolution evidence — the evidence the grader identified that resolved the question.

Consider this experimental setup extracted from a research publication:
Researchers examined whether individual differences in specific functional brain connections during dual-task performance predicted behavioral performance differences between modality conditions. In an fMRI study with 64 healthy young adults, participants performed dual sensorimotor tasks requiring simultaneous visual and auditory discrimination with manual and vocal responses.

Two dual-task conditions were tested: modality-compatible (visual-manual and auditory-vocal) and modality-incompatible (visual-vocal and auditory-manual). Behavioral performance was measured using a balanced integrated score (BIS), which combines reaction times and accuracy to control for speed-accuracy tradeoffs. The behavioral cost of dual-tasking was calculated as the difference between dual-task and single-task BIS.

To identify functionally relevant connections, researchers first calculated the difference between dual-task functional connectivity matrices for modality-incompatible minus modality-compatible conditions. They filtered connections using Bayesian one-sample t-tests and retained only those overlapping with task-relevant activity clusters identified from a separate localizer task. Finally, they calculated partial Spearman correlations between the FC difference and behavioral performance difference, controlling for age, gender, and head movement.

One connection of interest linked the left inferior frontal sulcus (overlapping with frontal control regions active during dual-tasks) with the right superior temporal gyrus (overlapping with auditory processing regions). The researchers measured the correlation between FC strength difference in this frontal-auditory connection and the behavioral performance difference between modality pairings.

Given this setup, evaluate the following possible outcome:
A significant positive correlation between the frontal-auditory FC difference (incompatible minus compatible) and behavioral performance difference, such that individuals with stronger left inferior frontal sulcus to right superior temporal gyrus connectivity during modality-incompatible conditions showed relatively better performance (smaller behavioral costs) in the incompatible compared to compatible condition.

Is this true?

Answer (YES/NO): YES